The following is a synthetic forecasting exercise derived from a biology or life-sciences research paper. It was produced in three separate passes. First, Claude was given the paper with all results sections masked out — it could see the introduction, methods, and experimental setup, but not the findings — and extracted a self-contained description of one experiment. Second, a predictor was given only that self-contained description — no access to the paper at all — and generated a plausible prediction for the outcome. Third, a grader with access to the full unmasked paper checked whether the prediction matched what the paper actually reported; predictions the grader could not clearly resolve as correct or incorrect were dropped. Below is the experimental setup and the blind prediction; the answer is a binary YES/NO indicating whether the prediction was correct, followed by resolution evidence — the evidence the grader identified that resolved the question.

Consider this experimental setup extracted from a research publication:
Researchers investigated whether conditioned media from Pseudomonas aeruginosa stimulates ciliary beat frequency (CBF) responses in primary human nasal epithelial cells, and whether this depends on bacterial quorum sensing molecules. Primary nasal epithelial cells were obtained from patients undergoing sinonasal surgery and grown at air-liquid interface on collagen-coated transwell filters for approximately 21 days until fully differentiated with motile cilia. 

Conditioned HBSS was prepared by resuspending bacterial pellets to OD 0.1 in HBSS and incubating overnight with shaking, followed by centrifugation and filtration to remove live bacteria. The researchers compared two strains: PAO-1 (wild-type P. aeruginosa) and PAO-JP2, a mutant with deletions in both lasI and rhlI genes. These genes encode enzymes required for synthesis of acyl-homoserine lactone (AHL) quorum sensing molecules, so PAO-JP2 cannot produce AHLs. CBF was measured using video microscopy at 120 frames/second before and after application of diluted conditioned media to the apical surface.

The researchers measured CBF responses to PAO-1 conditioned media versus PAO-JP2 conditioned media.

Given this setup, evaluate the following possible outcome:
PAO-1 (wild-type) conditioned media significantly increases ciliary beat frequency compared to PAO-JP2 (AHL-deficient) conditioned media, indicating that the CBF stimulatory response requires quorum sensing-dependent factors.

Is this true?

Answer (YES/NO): YES